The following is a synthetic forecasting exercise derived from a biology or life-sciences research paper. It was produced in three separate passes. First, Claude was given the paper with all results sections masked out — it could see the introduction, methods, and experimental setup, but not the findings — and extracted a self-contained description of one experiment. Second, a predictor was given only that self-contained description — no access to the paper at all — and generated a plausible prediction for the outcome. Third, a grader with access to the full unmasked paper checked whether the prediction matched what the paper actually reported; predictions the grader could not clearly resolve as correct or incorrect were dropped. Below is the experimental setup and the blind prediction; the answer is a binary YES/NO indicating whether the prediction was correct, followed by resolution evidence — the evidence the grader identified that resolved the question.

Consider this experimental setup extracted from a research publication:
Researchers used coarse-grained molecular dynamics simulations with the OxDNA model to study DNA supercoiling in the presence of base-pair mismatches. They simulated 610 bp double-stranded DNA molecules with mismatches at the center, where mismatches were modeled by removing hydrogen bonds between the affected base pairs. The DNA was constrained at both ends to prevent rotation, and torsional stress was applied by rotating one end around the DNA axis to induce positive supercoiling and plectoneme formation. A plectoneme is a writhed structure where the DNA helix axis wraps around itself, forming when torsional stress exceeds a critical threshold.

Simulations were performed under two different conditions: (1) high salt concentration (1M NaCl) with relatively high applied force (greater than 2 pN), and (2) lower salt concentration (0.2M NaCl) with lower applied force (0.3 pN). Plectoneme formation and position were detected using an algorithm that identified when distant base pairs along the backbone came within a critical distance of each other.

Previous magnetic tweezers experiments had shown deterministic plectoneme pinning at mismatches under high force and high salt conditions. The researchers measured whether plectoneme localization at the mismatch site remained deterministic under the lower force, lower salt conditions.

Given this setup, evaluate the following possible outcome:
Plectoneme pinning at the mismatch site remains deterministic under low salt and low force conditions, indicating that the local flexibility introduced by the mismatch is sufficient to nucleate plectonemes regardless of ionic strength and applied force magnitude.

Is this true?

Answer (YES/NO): NO